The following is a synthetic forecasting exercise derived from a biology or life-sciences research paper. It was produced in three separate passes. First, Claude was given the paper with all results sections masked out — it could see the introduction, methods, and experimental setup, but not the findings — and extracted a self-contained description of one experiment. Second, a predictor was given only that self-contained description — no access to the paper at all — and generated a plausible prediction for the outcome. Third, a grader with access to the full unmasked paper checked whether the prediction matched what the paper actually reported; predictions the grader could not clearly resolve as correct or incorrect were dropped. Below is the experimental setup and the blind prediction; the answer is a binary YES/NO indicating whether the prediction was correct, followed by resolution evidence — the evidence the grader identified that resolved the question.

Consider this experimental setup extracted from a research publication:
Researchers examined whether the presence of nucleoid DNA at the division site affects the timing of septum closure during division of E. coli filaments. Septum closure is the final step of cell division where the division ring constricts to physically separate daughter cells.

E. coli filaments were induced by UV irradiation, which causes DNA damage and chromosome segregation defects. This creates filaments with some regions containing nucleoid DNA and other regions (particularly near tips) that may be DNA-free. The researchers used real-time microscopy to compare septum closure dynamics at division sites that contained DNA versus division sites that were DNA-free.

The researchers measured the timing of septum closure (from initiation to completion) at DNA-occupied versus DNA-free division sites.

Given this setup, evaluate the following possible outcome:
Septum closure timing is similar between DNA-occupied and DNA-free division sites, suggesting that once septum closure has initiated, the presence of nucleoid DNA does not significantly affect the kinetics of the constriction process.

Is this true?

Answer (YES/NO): NO